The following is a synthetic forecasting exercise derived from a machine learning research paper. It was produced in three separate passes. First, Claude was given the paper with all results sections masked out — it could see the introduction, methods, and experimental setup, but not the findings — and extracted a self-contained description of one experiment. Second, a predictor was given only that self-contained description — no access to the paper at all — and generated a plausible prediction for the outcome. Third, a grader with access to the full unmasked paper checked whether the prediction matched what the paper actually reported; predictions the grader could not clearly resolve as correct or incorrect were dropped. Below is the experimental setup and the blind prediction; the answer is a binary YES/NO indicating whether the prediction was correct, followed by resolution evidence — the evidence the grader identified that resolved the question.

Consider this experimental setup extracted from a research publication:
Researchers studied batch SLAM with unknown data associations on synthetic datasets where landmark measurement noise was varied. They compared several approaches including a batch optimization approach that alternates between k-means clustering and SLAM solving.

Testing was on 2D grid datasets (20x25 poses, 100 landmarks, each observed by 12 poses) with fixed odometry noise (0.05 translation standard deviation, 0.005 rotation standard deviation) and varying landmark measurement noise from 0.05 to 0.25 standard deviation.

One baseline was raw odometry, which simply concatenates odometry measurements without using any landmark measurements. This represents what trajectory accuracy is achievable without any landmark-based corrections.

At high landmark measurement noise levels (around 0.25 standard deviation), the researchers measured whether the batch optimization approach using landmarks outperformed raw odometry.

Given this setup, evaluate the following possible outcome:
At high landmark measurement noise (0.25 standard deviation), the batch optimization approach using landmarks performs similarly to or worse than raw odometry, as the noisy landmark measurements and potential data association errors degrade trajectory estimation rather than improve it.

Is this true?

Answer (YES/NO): YES